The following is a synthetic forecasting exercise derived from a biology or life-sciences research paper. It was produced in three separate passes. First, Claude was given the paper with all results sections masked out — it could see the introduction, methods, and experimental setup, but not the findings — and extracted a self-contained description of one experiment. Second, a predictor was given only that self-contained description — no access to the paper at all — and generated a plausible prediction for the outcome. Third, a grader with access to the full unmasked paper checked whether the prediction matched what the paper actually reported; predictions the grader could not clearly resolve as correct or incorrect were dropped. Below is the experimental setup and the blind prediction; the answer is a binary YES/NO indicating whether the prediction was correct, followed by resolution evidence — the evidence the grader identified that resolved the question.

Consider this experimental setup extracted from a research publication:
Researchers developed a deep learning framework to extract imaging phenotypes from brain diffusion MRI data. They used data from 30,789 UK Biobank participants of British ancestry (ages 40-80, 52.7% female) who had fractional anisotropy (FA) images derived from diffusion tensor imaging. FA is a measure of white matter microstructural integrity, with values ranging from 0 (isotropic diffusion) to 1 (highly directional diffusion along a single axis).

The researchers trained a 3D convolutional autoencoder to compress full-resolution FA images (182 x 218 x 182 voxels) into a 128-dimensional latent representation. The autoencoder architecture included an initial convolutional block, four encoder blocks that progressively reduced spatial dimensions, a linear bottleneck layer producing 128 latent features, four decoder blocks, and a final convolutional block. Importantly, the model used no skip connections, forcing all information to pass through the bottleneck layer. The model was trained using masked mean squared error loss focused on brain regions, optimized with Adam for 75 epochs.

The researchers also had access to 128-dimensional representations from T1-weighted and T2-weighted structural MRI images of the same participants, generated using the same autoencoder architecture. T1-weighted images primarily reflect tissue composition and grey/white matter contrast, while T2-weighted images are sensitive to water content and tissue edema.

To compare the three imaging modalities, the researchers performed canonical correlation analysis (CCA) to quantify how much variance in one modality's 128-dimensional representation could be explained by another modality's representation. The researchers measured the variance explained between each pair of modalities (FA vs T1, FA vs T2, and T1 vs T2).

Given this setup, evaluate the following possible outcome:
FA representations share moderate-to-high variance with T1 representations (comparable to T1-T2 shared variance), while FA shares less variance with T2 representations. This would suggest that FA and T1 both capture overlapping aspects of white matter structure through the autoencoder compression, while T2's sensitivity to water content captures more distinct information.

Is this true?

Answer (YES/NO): NO